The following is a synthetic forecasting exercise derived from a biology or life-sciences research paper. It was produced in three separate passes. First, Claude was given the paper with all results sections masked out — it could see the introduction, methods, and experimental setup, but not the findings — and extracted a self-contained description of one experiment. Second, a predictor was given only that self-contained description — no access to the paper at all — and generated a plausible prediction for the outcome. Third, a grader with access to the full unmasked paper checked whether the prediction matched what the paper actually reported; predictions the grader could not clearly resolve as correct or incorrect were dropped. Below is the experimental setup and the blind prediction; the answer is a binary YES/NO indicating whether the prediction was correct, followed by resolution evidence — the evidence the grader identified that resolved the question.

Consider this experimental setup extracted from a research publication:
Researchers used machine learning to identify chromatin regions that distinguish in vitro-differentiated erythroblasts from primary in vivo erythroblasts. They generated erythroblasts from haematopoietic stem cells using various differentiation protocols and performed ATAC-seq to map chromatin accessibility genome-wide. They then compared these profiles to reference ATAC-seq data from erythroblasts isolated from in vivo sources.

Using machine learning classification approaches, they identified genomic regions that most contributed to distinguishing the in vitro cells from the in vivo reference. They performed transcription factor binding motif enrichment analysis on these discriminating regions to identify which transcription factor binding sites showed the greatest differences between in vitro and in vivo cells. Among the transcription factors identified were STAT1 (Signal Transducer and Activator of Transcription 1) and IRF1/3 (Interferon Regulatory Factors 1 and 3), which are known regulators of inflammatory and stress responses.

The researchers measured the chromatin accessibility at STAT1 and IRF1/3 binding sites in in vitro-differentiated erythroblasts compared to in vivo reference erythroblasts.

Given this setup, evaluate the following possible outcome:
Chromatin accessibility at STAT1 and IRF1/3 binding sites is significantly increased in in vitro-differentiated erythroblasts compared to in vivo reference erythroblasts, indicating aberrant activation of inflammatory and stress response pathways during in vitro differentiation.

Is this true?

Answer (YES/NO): YES